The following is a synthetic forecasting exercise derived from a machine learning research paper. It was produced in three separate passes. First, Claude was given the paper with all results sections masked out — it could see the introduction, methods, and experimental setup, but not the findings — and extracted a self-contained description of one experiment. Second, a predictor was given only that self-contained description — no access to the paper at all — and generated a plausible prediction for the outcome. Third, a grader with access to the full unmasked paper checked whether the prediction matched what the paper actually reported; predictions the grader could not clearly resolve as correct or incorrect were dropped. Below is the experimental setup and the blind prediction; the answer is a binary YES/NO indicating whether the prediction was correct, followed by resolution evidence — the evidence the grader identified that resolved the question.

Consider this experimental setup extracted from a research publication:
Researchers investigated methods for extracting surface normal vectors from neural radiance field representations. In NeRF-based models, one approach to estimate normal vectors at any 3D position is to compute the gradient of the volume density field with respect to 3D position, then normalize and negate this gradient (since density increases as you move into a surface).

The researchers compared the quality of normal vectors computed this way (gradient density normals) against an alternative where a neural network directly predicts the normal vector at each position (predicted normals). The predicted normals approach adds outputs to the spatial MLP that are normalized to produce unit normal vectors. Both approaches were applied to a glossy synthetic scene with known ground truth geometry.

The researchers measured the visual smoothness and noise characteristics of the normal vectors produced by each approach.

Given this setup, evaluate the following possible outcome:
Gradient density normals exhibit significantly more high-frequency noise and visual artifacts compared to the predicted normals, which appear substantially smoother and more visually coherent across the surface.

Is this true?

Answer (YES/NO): YES